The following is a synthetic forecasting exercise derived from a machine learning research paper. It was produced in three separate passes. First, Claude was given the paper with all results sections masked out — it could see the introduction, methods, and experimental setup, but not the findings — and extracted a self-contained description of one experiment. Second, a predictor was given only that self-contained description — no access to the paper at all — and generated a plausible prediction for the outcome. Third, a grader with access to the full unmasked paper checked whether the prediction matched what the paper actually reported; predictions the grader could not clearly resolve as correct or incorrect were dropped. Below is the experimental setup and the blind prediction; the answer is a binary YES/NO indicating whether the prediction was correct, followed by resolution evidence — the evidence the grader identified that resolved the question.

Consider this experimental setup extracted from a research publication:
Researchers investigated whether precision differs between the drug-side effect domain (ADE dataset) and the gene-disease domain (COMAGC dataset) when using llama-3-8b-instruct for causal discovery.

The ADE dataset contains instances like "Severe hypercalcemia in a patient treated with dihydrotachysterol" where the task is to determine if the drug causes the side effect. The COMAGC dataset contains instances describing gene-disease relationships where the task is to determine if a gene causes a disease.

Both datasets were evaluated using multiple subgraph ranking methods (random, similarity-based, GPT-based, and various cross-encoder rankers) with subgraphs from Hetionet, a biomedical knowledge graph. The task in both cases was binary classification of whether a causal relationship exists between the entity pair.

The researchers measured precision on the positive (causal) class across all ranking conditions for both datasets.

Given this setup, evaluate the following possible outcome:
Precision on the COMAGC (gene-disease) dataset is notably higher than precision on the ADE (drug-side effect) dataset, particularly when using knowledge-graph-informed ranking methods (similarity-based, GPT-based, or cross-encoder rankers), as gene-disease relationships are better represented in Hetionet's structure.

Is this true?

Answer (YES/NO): NO